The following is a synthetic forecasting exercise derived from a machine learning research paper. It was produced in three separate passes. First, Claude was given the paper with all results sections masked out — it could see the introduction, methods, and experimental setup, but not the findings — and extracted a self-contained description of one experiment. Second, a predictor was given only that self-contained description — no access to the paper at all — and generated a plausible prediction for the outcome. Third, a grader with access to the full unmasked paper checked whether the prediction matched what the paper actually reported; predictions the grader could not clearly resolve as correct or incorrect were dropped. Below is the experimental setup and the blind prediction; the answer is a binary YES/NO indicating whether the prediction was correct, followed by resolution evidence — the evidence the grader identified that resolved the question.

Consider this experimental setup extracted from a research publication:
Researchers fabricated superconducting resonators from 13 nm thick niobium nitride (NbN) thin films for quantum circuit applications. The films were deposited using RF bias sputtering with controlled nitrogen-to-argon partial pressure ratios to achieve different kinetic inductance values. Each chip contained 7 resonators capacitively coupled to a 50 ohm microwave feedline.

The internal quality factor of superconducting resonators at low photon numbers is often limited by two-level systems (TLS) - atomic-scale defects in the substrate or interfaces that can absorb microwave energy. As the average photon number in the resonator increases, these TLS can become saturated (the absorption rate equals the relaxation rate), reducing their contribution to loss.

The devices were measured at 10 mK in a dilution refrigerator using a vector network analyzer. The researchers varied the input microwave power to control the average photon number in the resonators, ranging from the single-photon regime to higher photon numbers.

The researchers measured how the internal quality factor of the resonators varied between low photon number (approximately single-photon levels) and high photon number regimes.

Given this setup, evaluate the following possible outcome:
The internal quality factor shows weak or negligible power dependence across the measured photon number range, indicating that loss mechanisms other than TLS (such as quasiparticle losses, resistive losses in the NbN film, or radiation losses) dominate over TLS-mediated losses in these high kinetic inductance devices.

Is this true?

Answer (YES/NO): NO